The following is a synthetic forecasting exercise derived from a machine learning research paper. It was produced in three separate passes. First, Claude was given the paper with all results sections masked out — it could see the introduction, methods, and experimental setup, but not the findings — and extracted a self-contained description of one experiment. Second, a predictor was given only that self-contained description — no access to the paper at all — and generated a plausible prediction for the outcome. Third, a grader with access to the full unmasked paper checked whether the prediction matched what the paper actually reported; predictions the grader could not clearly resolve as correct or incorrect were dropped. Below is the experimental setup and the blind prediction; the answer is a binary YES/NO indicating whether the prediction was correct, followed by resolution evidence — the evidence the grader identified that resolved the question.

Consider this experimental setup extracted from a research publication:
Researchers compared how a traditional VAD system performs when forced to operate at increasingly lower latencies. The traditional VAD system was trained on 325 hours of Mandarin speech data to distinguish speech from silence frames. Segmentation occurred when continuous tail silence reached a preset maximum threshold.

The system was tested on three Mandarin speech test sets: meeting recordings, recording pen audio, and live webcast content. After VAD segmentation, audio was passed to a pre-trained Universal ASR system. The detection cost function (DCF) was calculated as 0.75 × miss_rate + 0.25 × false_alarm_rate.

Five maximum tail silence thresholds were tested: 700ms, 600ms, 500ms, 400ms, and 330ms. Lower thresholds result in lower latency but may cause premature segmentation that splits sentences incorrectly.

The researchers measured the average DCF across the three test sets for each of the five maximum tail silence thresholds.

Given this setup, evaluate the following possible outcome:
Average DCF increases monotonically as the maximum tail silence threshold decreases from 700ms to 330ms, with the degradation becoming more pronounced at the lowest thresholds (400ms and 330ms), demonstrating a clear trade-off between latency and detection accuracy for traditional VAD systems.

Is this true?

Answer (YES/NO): NO